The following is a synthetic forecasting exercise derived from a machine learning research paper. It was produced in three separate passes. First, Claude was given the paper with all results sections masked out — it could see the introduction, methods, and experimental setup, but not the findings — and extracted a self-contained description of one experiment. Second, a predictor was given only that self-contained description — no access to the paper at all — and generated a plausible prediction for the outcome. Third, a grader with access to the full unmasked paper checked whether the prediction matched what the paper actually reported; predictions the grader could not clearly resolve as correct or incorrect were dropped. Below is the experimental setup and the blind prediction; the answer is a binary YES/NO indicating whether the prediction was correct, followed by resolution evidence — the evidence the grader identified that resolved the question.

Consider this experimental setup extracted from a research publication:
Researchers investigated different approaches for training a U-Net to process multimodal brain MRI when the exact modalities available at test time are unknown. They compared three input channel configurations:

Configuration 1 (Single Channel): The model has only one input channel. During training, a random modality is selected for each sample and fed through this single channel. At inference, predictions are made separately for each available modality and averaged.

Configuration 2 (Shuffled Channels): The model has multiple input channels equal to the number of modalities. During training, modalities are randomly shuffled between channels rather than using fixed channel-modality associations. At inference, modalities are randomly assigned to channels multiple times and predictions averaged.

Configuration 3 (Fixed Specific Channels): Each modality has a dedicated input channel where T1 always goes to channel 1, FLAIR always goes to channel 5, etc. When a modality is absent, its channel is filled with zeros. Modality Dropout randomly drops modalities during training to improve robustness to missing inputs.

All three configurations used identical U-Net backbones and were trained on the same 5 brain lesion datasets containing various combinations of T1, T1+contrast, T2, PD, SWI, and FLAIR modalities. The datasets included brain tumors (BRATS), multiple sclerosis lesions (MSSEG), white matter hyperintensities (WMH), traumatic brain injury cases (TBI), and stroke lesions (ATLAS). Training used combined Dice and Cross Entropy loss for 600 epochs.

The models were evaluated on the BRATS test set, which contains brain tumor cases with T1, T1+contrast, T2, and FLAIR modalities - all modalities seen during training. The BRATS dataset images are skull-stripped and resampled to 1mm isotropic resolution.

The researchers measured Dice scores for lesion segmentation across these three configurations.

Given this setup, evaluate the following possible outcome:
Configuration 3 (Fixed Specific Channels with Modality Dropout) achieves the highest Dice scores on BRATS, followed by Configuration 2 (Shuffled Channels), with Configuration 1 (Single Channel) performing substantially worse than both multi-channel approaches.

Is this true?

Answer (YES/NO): NO